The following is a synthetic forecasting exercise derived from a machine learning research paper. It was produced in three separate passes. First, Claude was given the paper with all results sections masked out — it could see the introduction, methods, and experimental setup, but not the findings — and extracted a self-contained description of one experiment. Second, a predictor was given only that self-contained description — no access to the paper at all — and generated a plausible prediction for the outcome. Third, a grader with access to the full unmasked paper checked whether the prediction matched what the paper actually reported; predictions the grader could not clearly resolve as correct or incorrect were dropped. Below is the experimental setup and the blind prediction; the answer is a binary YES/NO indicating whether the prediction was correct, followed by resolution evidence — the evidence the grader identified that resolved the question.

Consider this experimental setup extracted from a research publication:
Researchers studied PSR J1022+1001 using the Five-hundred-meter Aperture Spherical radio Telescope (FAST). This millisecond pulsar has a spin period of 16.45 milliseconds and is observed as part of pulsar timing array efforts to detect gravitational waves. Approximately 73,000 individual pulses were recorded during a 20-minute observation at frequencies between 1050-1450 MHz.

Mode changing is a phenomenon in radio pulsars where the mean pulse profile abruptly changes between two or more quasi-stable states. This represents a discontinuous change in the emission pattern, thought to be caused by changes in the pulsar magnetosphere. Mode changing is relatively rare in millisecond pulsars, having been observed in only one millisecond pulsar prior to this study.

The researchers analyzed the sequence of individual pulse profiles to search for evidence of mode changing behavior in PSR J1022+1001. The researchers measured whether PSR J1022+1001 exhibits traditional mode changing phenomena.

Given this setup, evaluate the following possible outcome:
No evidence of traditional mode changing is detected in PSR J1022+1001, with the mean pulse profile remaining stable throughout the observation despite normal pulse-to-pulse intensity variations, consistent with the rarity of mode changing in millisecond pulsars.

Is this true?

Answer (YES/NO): YES